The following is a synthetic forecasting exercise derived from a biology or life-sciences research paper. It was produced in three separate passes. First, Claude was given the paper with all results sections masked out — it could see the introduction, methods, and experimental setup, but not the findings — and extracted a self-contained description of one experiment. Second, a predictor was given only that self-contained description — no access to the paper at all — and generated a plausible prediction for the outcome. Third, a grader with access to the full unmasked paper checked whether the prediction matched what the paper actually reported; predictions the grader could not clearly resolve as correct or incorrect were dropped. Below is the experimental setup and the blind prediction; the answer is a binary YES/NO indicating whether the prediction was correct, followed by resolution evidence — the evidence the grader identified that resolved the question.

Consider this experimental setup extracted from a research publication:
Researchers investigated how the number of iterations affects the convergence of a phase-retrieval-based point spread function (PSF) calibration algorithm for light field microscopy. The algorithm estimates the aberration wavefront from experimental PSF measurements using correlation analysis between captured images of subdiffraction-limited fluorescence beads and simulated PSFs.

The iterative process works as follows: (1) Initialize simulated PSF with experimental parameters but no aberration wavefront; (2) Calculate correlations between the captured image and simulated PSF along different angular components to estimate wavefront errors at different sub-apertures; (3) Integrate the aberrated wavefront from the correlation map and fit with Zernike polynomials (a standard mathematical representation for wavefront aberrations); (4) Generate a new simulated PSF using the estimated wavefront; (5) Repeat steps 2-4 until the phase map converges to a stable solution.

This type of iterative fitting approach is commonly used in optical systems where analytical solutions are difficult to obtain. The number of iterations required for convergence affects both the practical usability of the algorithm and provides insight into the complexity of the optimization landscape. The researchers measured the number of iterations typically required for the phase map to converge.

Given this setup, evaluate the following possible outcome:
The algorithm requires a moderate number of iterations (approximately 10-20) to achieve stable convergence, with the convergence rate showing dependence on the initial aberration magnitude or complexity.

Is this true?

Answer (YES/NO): NO